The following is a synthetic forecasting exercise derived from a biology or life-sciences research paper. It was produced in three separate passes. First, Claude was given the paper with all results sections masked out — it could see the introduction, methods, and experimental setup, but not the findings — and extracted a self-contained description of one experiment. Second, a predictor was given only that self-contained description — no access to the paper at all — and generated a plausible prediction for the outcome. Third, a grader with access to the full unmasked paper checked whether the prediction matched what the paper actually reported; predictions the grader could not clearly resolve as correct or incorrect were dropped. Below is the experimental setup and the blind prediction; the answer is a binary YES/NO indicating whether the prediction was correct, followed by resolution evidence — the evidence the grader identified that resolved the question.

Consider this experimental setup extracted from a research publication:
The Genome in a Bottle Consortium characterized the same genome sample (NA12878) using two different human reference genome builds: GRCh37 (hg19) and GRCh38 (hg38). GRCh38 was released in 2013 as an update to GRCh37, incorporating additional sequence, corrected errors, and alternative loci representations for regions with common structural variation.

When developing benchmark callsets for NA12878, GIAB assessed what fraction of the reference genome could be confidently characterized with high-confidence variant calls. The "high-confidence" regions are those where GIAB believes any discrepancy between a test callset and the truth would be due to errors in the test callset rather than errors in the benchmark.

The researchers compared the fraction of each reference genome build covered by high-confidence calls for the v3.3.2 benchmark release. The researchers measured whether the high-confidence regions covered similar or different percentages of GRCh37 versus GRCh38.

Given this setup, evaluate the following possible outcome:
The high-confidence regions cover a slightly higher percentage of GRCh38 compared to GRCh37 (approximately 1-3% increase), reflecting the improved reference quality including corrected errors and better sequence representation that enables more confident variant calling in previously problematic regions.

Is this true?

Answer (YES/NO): NO